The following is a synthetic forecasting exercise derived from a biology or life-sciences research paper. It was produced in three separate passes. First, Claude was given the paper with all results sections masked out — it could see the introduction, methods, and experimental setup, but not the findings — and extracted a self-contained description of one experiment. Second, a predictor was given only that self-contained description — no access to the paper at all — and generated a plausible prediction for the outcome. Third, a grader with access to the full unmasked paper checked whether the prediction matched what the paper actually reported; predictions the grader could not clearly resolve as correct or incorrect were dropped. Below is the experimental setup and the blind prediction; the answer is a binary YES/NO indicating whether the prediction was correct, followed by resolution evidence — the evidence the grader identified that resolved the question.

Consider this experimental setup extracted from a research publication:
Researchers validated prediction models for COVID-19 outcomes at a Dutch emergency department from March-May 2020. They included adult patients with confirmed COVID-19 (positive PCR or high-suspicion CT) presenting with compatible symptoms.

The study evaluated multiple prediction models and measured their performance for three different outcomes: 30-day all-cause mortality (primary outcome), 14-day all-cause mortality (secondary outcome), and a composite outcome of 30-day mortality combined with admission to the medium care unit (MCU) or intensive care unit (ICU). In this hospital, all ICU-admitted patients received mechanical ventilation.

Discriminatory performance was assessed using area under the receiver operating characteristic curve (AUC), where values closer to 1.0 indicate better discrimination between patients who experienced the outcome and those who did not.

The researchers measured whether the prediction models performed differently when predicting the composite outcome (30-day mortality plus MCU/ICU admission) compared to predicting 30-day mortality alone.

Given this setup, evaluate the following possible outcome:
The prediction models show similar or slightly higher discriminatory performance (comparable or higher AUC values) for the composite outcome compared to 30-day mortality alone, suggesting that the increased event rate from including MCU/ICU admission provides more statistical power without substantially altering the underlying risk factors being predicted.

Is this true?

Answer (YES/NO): NO